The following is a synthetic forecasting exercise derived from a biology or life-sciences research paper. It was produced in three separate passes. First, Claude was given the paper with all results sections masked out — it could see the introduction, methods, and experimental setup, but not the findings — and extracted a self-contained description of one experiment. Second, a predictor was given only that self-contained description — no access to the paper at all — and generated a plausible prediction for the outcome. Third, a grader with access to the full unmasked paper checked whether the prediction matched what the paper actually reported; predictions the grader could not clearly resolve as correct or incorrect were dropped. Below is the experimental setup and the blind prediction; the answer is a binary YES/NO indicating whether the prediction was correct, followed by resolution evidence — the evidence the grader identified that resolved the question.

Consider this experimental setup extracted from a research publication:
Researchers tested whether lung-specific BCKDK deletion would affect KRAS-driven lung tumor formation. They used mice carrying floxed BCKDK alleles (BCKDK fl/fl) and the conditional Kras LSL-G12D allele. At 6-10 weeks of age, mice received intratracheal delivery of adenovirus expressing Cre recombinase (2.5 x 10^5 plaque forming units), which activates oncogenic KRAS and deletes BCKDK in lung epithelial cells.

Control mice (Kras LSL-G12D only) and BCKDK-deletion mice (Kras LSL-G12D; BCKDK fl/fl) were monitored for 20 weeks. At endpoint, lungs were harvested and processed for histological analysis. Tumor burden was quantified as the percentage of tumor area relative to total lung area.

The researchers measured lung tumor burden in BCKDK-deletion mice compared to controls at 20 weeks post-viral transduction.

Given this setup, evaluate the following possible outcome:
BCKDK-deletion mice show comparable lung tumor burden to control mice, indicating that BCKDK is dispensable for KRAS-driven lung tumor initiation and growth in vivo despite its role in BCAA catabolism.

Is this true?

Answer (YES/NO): YES